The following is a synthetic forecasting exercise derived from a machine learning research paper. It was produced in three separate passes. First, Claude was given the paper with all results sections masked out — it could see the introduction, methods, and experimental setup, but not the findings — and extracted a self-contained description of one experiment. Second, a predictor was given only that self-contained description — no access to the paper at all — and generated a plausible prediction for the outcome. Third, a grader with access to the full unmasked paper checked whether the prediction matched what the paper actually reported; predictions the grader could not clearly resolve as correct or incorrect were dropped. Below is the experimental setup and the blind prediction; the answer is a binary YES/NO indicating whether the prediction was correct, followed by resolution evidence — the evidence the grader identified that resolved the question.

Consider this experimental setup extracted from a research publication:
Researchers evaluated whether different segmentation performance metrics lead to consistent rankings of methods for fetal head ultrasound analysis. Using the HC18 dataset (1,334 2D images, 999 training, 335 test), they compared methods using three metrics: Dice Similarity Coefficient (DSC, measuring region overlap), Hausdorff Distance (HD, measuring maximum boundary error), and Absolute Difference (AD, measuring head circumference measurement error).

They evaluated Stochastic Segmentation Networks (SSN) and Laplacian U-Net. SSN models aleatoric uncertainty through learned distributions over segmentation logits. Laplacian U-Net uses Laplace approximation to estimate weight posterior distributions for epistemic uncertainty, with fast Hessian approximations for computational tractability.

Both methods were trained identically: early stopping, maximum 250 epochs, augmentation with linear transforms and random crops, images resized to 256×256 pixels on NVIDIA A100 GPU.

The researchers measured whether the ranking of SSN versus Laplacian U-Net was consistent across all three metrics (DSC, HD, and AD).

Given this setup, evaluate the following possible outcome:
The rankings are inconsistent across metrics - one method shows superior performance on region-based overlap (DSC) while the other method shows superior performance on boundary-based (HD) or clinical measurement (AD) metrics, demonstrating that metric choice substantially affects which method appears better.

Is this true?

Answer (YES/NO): NO